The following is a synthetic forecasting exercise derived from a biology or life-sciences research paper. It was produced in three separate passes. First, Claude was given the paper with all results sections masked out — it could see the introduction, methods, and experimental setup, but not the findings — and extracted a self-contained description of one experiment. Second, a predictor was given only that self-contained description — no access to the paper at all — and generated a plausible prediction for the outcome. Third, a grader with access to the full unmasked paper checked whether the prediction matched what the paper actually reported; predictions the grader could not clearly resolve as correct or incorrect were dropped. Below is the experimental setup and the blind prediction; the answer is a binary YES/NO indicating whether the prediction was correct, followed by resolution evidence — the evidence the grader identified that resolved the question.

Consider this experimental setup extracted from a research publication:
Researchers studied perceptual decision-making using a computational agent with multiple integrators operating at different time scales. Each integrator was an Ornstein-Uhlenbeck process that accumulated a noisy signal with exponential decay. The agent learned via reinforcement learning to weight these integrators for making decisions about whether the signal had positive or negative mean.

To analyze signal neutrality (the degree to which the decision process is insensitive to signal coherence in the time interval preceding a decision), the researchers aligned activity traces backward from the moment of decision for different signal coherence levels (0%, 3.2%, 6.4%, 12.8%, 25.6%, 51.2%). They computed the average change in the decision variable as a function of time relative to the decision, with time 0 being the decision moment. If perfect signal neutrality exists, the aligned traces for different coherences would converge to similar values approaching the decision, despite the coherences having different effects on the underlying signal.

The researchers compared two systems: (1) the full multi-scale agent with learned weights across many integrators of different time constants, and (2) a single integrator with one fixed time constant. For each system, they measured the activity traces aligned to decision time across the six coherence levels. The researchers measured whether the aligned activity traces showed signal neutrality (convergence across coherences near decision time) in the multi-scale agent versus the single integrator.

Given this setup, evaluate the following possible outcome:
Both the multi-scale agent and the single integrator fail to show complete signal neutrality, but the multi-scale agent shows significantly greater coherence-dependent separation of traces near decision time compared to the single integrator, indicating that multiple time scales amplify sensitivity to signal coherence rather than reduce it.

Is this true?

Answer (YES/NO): NO